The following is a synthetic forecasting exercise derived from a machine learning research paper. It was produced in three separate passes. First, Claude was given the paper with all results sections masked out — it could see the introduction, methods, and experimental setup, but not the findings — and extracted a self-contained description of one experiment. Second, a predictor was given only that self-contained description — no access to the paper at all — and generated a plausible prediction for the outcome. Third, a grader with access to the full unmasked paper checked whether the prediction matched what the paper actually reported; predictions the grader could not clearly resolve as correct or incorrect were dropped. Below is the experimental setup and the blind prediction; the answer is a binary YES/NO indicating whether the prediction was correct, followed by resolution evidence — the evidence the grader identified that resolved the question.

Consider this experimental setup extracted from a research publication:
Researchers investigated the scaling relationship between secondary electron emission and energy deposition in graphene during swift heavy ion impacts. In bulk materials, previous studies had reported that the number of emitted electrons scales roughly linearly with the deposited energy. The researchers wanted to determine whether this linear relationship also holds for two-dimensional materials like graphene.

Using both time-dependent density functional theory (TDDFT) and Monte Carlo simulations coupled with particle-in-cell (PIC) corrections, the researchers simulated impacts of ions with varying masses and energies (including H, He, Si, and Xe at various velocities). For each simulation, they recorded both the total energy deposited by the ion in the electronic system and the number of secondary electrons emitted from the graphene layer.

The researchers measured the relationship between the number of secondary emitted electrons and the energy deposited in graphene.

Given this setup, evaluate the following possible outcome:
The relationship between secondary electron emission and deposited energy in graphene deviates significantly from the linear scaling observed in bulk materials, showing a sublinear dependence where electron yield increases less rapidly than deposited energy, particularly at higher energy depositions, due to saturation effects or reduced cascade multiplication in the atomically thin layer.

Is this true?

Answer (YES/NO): YES